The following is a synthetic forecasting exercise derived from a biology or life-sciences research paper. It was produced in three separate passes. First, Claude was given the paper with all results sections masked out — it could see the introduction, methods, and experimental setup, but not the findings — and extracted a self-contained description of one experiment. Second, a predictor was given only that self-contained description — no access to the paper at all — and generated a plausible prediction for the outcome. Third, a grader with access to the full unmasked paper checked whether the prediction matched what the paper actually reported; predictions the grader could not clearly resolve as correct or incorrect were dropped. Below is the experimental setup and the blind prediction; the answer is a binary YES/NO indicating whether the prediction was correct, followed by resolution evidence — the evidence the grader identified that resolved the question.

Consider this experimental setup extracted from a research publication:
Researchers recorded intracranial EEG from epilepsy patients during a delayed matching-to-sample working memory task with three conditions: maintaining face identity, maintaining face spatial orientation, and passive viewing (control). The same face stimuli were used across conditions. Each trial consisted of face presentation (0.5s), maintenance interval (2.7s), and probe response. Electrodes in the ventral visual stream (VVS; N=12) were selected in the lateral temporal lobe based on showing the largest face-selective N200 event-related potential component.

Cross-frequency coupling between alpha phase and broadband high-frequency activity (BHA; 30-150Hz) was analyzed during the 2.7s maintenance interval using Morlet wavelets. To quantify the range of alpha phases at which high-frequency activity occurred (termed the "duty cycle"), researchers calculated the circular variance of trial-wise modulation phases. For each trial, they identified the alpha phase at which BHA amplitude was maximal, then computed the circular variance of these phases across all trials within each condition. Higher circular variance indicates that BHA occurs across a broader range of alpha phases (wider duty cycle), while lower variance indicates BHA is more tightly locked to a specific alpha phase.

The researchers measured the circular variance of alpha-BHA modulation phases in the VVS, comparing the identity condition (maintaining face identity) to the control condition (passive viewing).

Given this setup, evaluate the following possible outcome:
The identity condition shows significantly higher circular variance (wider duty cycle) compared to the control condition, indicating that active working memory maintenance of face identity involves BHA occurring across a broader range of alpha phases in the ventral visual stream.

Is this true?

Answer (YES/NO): YES